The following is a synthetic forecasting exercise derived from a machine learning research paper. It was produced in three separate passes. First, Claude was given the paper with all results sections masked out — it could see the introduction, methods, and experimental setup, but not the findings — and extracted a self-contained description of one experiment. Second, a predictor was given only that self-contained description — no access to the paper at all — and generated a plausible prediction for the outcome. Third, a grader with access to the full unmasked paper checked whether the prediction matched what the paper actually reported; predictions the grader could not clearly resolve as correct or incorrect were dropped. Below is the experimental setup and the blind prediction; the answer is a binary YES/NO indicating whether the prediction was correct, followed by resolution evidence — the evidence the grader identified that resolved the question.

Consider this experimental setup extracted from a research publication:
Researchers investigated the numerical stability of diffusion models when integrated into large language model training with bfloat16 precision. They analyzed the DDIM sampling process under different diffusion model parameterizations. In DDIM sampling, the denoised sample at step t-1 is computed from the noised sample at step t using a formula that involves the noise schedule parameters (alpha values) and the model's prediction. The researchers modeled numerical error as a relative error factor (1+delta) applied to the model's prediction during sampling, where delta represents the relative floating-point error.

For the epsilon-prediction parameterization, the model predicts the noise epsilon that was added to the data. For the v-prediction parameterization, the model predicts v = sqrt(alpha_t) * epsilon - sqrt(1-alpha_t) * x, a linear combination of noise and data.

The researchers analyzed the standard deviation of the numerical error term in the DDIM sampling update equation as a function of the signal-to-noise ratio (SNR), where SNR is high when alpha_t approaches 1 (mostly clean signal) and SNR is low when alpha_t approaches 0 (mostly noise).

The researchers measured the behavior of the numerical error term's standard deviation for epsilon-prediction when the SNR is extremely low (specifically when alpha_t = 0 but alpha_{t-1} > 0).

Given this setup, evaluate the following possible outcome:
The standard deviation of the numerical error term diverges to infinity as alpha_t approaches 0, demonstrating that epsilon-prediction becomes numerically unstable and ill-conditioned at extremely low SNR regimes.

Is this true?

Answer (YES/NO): YES